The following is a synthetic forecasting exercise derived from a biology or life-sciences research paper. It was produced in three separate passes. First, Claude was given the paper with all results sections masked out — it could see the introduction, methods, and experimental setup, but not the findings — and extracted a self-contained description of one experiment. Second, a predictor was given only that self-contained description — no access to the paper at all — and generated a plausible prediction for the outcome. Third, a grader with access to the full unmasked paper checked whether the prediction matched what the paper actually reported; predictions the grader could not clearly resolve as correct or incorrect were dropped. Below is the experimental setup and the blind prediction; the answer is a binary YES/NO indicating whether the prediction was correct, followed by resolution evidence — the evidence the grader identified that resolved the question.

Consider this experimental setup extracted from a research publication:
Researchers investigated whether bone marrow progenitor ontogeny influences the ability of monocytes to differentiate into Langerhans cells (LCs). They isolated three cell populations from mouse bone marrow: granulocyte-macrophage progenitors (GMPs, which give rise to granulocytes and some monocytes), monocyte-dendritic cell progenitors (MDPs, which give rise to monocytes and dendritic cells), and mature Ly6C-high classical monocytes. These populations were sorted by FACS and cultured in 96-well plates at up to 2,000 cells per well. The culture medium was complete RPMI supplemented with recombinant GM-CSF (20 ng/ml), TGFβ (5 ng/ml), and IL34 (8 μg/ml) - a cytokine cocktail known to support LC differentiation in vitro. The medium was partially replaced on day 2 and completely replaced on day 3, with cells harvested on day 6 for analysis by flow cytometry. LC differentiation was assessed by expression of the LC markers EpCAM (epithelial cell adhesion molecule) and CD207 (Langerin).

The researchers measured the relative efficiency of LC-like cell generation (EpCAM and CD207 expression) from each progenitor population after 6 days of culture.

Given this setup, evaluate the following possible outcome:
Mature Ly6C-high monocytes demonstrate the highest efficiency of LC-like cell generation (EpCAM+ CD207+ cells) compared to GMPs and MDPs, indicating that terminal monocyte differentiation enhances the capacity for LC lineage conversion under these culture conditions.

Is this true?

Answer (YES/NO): NO